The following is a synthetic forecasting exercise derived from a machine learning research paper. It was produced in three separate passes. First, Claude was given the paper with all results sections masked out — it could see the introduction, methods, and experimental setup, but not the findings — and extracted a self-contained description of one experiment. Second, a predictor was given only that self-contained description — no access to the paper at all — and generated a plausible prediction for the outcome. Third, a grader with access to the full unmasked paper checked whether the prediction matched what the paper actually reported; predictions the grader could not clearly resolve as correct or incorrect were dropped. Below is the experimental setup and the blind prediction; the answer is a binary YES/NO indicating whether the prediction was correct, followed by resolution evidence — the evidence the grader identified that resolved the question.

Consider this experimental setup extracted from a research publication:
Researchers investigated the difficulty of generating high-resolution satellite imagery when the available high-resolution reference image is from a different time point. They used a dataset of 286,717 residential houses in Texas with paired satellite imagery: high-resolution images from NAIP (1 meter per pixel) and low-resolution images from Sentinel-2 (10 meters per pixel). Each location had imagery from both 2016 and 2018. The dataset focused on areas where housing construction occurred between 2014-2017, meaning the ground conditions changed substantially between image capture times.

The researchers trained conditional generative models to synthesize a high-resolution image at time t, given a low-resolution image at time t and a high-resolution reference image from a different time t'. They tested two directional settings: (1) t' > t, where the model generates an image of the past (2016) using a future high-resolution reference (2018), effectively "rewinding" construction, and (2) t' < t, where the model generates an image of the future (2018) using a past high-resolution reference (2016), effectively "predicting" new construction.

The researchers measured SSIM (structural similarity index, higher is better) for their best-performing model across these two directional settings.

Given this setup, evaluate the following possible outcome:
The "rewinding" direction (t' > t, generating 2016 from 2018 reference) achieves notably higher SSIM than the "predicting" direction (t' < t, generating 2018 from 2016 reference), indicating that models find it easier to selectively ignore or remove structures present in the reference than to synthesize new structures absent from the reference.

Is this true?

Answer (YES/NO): YES